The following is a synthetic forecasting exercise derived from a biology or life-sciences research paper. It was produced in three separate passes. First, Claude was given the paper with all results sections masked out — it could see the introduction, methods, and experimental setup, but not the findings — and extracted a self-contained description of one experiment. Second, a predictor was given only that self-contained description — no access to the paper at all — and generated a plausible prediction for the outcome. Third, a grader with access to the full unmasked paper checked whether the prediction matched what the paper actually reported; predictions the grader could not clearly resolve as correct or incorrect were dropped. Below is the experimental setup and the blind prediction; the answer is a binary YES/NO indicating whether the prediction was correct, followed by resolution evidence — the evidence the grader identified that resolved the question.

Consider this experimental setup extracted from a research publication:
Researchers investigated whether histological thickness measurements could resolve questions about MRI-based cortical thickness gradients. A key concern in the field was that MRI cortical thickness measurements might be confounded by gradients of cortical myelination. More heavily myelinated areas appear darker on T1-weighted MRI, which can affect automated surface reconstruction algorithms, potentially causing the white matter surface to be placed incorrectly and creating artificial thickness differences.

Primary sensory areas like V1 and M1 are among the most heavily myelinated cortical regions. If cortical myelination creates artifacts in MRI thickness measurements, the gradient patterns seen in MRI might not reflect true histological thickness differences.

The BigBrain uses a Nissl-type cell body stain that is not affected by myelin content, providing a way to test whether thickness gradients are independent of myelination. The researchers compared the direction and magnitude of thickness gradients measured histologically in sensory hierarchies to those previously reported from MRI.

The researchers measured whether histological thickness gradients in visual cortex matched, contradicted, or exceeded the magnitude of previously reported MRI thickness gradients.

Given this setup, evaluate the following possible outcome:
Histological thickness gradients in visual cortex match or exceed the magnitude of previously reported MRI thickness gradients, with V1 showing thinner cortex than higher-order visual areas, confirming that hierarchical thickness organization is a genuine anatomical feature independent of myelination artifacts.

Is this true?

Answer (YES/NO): YES